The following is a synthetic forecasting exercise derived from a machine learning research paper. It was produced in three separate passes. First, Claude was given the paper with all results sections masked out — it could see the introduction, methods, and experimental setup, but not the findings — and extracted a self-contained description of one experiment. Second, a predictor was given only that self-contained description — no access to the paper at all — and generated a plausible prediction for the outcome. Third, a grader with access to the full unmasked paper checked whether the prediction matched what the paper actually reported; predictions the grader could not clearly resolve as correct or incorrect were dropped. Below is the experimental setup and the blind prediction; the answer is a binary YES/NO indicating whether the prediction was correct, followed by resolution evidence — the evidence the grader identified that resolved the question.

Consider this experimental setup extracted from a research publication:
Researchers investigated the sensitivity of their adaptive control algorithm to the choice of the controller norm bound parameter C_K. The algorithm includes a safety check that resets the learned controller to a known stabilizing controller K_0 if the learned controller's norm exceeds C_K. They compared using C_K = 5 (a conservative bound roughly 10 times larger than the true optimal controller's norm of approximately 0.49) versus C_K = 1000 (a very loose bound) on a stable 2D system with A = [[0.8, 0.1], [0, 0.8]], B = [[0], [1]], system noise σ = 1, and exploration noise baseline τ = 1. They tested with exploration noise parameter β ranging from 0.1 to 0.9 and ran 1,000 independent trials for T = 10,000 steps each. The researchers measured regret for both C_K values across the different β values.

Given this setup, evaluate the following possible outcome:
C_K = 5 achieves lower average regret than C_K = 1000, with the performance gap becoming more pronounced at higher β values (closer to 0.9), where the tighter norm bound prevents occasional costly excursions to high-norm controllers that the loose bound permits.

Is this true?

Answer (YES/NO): NO